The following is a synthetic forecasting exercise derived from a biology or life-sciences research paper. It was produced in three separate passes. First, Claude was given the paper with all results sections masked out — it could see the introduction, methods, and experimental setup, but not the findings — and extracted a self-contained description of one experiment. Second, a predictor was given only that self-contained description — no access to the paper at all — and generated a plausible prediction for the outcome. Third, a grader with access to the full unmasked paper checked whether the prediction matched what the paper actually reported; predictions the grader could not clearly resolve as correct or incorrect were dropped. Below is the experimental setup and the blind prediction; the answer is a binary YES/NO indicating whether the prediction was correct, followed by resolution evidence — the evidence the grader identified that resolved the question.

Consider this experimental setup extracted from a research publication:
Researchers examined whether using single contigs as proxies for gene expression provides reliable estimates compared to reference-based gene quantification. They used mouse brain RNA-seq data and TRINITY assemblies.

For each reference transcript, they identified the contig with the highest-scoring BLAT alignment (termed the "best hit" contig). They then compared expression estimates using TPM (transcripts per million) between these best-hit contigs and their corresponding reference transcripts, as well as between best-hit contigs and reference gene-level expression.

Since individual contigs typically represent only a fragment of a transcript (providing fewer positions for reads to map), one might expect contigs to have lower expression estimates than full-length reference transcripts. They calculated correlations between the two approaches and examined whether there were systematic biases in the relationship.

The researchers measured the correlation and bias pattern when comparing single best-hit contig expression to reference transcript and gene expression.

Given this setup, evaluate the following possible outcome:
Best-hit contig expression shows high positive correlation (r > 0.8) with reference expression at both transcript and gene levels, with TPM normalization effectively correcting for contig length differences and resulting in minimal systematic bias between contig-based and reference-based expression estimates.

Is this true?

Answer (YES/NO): NO